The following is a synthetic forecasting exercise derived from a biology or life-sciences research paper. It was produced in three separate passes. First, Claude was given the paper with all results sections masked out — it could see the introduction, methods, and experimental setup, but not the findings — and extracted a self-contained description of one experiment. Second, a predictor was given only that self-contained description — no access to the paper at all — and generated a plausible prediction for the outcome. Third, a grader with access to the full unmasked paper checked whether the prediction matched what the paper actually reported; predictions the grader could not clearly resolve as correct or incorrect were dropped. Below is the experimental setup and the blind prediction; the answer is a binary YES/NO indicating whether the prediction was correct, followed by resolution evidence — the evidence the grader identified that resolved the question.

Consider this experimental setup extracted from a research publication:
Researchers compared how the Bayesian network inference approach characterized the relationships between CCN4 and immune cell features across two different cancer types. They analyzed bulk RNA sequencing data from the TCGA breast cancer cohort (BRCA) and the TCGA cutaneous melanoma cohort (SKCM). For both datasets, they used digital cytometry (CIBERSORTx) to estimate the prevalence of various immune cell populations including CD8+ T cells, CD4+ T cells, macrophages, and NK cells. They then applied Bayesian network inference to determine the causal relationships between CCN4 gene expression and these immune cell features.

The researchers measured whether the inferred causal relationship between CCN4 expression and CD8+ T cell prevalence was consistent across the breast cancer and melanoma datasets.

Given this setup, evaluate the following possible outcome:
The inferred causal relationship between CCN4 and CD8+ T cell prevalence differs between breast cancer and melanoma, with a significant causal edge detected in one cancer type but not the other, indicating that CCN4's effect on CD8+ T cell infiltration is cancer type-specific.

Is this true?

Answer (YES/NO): NO